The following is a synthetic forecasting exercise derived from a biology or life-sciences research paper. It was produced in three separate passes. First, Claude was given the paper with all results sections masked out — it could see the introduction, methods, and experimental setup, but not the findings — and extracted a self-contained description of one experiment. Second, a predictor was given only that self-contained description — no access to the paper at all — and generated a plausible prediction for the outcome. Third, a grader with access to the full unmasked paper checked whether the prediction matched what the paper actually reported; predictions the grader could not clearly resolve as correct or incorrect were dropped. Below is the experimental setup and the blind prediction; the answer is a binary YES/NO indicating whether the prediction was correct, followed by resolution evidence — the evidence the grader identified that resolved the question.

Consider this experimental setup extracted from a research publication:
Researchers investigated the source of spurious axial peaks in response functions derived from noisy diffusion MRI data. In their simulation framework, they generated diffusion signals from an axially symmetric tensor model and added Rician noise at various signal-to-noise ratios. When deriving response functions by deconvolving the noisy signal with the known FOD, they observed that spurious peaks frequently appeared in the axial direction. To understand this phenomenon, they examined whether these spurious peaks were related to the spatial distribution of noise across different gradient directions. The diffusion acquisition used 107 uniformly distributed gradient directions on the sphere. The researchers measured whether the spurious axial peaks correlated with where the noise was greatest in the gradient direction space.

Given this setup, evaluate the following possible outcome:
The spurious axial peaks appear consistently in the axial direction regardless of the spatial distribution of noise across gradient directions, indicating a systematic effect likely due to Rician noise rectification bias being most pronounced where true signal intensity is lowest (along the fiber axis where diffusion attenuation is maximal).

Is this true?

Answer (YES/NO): NO